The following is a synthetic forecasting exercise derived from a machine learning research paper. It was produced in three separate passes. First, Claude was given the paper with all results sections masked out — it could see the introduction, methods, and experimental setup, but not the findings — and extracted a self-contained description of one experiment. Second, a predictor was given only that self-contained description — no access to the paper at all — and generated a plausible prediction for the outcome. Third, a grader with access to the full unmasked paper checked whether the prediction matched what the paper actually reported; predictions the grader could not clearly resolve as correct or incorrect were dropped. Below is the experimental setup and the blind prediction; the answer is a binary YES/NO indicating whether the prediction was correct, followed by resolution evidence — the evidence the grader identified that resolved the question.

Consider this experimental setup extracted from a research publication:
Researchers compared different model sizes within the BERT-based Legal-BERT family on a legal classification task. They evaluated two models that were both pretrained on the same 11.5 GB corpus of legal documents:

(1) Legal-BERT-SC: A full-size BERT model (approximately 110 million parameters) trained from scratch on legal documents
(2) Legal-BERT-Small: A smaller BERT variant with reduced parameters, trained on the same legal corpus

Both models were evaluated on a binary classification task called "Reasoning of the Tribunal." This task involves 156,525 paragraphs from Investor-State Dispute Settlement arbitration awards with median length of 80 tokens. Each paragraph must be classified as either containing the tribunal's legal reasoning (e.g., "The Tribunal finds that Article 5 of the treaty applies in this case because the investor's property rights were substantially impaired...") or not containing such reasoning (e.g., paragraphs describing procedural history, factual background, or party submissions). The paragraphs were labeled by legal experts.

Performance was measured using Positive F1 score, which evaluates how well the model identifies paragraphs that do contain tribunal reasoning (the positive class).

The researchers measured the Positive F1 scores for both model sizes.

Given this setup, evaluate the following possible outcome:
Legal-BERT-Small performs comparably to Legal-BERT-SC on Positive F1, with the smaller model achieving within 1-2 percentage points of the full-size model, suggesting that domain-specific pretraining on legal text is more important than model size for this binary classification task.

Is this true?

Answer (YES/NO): YES